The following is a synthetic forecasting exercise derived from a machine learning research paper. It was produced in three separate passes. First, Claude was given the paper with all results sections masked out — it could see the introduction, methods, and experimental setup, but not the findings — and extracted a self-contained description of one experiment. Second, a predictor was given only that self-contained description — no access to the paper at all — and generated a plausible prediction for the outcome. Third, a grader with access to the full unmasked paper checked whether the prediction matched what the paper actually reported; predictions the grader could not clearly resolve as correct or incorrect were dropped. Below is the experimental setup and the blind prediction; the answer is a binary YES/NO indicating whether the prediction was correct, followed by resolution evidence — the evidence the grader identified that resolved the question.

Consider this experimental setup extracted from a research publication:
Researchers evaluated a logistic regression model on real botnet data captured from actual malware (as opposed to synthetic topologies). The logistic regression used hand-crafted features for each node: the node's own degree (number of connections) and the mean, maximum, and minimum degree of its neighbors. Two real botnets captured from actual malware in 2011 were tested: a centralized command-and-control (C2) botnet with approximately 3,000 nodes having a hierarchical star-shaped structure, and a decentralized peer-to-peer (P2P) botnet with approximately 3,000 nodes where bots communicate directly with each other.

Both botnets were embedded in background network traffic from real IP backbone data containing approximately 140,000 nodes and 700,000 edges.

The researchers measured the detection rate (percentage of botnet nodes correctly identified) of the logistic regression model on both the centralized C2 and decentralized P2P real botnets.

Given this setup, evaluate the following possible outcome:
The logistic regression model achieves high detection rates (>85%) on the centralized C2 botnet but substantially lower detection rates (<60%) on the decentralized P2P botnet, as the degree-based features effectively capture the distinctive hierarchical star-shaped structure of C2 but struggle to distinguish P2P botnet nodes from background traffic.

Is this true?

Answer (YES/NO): NO